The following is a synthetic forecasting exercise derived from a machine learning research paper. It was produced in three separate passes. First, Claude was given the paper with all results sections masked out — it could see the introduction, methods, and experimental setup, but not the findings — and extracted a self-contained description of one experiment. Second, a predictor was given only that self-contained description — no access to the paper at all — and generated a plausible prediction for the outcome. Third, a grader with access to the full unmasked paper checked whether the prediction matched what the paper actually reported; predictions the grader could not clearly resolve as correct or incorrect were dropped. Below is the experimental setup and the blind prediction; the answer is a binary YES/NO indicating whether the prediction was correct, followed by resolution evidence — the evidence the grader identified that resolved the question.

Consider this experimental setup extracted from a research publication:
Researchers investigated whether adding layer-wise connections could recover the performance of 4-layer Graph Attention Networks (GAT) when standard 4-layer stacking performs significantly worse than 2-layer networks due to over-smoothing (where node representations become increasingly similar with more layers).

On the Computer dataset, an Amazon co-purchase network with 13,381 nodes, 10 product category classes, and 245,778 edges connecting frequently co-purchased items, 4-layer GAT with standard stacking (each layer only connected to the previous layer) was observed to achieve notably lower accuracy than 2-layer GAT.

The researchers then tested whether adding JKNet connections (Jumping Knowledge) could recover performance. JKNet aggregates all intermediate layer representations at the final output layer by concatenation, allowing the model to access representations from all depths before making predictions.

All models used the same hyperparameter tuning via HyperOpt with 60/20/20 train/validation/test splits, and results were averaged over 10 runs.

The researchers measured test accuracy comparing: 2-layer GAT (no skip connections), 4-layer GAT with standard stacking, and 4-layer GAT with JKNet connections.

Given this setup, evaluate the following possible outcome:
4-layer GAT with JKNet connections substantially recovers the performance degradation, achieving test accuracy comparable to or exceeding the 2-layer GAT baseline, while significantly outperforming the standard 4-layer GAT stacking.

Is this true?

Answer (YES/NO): YES